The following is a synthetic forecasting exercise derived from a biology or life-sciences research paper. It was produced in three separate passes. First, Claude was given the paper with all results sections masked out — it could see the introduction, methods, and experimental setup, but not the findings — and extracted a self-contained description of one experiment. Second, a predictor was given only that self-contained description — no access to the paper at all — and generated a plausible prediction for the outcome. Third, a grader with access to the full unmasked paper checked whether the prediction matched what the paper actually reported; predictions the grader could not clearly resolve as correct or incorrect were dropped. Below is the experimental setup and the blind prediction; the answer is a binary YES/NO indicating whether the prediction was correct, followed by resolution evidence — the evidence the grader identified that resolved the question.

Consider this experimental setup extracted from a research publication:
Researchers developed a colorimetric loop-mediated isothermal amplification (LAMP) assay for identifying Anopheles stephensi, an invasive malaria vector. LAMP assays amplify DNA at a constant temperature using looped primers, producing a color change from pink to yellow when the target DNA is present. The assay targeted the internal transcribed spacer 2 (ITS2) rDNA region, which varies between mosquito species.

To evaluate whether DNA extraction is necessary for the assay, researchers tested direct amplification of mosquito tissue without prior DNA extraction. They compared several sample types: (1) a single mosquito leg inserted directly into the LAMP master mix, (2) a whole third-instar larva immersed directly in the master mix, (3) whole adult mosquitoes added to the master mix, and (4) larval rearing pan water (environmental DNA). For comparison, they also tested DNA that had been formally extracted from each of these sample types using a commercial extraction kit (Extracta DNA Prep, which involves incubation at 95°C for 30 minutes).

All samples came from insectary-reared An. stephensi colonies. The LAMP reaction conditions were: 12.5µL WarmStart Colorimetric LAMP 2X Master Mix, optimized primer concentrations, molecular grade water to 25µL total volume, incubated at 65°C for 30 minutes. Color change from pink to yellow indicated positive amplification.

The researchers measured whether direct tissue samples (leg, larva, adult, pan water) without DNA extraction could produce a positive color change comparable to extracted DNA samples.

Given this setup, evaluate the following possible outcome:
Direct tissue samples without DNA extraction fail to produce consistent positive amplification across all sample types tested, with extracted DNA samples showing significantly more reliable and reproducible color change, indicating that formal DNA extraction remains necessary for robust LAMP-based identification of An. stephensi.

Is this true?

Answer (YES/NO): NO